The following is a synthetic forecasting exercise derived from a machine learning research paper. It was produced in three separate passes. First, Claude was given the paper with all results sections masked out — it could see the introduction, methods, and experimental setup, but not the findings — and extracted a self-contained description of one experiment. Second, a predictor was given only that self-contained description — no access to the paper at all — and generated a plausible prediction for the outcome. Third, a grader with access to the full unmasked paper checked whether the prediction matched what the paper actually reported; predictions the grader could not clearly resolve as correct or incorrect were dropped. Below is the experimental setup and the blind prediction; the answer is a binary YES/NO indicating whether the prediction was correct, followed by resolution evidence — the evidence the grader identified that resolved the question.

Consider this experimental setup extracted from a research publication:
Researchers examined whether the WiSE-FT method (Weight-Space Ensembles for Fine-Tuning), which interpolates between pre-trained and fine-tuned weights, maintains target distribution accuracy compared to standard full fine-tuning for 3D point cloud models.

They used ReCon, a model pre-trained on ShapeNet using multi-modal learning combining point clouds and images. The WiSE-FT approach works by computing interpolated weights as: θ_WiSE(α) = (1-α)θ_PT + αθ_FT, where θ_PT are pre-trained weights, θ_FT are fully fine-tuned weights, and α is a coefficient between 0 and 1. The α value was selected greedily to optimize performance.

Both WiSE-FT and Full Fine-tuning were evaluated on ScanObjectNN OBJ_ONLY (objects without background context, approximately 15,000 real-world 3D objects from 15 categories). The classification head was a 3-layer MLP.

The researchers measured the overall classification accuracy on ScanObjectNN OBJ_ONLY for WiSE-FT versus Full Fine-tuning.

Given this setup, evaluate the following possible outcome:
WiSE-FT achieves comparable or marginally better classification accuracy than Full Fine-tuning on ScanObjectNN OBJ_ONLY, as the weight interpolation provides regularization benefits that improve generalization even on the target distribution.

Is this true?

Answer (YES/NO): NO